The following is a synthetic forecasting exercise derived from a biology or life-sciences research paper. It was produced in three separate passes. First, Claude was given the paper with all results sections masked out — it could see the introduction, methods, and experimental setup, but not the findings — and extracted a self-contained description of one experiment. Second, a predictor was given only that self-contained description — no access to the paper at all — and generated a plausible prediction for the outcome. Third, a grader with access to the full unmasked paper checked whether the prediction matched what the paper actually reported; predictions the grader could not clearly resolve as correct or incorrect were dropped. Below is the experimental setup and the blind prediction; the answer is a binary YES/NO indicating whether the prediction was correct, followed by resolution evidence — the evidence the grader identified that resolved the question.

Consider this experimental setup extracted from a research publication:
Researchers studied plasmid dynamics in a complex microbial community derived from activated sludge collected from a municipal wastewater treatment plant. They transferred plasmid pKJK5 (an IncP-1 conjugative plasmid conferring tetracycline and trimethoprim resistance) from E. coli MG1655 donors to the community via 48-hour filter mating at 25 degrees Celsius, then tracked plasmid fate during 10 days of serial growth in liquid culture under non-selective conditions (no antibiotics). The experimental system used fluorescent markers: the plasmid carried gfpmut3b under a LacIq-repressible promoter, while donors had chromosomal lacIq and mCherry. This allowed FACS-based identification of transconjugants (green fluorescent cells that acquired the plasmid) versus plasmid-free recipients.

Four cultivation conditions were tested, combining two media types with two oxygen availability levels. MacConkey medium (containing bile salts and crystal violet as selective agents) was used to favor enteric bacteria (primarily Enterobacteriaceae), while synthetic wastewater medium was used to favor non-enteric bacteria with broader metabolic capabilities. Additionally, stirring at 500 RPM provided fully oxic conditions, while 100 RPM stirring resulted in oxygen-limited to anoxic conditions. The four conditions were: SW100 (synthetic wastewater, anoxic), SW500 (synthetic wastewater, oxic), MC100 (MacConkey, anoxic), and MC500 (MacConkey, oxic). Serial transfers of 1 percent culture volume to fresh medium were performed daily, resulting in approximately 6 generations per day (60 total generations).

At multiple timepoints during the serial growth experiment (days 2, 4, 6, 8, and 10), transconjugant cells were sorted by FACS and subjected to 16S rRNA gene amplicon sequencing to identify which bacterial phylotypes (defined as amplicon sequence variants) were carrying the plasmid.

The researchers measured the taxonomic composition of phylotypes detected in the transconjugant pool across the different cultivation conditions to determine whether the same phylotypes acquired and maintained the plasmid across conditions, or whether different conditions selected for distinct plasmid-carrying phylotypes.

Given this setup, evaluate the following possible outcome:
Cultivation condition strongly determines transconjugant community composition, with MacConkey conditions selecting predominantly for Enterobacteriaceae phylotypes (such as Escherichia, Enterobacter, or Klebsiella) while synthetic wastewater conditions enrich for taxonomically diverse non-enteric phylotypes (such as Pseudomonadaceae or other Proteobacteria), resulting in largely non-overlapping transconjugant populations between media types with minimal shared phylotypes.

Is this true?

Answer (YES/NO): NO